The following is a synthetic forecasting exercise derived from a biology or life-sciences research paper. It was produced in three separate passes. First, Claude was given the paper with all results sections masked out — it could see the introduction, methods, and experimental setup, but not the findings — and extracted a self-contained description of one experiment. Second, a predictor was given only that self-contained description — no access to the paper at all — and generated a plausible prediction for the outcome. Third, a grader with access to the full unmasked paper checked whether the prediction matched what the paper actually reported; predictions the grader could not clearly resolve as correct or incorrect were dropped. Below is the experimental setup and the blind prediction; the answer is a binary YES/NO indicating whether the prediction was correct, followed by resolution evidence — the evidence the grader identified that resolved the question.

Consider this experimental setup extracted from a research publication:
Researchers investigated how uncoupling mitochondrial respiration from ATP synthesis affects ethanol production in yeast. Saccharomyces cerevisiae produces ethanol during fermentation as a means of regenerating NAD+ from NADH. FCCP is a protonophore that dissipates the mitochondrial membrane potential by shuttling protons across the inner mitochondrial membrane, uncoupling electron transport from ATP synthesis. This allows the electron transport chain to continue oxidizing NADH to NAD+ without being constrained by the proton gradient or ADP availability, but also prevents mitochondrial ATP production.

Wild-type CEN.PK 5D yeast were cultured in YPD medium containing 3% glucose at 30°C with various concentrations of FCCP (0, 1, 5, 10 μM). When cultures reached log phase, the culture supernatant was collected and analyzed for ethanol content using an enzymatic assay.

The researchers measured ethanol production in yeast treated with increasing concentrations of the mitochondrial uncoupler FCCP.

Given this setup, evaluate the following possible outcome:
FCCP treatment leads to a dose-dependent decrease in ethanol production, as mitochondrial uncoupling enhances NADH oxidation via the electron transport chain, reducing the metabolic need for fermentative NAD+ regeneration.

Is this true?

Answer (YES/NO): NO